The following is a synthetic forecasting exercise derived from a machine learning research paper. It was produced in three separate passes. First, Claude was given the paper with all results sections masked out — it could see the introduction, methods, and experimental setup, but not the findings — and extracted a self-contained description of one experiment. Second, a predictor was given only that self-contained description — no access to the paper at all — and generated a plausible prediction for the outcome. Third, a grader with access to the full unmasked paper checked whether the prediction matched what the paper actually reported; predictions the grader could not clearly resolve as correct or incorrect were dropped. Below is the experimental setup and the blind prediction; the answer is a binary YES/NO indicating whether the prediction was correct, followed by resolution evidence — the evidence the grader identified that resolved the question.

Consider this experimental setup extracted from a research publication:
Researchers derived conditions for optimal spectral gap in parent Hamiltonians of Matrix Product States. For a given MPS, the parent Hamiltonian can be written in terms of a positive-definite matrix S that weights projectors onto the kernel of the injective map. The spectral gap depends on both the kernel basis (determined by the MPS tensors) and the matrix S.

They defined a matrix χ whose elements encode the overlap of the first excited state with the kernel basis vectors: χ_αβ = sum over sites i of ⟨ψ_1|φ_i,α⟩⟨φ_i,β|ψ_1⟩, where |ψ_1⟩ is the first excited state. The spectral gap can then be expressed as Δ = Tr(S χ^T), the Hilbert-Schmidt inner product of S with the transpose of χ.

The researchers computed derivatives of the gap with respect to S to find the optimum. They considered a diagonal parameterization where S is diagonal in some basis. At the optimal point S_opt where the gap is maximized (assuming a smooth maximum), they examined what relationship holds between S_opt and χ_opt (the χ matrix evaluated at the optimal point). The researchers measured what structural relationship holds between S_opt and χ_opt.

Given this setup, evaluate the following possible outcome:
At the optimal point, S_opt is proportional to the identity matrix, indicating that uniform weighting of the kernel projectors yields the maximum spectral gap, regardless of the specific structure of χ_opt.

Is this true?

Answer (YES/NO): NO